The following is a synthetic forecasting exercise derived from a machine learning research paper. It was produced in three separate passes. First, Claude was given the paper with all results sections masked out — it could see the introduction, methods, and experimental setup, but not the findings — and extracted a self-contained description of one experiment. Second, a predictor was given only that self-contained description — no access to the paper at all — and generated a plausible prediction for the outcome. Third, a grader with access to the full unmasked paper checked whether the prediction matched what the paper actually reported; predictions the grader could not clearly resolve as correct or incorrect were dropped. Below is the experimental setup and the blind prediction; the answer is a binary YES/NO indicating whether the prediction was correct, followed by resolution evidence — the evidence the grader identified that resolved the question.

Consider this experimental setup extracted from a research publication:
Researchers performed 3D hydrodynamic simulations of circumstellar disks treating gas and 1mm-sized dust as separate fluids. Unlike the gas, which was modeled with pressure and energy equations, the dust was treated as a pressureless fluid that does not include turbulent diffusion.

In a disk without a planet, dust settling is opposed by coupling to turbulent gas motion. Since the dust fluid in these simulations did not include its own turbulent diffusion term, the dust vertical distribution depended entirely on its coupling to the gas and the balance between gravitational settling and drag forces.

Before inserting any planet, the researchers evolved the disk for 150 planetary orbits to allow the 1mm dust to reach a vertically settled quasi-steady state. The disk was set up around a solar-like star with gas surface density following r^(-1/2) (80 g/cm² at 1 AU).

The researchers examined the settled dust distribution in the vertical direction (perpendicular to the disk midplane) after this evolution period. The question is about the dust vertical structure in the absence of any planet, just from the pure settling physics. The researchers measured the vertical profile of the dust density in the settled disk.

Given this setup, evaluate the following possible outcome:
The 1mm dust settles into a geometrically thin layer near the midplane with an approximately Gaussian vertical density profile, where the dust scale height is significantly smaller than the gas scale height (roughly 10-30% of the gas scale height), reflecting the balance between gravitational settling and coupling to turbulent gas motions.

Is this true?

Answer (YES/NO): NO